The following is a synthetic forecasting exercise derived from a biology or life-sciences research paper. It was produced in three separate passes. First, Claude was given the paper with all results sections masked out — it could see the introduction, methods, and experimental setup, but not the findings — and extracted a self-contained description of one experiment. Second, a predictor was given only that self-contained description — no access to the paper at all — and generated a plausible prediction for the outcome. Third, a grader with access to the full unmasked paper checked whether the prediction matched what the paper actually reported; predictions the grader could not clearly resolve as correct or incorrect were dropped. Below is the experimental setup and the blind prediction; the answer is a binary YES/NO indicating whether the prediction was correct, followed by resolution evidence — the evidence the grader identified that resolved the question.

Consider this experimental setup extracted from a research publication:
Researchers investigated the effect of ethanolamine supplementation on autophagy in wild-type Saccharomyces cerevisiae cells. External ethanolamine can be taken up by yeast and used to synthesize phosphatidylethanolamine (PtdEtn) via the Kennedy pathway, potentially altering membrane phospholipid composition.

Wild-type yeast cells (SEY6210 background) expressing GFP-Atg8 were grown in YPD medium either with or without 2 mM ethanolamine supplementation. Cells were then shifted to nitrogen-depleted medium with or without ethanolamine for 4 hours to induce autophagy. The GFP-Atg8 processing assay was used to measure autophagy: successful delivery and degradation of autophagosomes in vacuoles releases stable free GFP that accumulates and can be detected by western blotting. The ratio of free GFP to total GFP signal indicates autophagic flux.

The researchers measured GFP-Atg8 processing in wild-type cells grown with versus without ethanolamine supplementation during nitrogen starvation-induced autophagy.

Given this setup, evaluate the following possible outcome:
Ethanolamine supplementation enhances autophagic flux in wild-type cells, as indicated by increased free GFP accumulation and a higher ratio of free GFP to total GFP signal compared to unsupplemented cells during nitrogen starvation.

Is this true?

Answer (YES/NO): NO